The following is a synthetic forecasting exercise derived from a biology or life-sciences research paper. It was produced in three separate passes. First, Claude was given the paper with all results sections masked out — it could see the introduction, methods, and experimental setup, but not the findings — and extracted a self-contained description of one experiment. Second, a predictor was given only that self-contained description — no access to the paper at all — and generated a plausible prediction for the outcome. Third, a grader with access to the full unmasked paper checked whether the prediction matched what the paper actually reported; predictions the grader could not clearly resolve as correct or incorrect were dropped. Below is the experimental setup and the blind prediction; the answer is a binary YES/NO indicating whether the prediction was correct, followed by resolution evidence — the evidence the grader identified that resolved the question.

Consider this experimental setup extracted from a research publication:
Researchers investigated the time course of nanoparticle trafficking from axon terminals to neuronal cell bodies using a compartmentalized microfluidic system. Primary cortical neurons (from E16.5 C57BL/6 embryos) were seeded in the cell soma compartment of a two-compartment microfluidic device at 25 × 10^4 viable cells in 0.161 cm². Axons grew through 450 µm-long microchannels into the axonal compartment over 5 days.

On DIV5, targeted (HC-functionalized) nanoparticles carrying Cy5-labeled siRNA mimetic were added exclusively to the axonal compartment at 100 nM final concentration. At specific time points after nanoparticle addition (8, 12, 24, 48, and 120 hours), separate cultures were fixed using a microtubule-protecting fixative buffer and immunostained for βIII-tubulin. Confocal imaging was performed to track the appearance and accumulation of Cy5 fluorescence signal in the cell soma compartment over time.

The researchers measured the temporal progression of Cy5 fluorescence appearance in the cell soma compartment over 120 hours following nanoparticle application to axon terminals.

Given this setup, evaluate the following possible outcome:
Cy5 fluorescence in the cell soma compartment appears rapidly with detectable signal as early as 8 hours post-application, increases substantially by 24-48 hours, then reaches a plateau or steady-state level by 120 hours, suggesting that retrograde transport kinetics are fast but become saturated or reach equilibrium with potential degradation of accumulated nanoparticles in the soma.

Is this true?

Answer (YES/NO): NO